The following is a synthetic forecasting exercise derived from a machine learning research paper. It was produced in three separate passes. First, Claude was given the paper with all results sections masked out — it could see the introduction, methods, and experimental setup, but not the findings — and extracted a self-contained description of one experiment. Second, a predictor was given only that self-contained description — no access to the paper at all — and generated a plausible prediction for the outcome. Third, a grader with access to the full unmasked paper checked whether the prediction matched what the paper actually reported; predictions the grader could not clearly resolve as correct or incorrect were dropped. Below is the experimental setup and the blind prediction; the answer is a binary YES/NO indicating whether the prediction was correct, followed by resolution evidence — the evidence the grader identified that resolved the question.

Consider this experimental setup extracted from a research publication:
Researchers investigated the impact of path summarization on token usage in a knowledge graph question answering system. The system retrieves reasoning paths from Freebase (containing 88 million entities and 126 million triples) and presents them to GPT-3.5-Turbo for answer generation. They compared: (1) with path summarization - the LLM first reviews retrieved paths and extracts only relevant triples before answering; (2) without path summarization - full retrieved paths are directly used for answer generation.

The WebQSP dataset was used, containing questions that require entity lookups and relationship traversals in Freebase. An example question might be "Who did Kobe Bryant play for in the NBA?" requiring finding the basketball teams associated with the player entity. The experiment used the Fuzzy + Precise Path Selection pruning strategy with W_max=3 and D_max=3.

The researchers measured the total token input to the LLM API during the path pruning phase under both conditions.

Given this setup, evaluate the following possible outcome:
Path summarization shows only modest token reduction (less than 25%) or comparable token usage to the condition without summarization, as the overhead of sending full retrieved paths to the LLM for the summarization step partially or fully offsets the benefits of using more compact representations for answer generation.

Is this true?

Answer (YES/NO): NO